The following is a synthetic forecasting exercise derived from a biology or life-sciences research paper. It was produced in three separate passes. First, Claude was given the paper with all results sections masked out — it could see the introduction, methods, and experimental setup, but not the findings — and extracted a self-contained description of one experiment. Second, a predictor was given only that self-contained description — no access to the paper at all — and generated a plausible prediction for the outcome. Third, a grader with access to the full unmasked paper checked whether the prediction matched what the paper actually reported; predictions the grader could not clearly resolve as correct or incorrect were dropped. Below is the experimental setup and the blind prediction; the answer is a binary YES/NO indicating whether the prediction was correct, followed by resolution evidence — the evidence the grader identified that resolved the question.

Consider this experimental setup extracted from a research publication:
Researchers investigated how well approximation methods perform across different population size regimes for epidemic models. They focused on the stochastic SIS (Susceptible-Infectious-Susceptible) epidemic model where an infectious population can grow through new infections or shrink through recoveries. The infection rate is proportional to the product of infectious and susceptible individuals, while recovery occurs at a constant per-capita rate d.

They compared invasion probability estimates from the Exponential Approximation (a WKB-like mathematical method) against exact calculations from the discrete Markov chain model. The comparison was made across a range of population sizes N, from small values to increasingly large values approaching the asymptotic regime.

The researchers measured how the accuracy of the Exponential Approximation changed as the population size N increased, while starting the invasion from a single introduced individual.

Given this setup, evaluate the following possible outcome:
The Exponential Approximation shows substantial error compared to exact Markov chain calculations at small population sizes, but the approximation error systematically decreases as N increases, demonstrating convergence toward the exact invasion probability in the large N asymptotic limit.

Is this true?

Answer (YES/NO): YES